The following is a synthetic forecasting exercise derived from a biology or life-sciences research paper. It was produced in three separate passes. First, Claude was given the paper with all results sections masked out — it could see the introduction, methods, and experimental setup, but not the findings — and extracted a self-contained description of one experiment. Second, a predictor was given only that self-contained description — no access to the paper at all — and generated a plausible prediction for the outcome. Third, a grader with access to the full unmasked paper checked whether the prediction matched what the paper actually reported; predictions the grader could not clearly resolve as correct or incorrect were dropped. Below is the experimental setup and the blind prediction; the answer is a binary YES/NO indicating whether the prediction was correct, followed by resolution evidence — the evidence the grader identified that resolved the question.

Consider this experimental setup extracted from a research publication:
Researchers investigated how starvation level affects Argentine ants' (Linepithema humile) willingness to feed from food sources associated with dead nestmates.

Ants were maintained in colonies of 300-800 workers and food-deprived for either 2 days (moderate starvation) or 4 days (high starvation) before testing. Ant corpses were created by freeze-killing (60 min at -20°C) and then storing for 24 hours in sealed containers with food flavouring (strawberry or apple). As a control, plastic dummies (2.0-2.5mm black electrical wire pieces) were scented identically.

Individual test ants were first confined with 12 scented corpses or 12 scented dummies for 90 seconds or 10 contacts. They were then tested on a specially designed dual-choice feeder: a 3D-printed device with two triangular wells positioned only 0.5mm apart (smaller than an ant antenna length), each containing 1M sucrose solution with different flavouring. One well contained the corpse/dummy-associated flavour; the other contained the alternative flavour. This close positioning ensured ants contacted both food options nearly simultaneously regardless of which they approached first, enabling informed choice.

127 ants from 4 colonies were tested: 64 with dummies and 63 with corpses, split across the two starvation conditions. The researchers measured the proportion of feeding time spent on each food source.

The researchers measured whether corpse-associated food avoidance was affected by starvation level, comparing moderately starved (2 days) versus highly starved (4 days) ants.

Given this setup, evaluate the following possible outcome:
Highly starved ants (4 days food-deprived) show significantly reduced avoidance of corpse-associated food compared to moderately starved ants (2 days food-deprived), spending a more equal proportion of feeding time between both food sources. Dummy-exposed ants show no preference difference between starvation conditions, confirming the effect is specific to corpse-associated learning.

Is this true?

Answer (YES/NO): NO